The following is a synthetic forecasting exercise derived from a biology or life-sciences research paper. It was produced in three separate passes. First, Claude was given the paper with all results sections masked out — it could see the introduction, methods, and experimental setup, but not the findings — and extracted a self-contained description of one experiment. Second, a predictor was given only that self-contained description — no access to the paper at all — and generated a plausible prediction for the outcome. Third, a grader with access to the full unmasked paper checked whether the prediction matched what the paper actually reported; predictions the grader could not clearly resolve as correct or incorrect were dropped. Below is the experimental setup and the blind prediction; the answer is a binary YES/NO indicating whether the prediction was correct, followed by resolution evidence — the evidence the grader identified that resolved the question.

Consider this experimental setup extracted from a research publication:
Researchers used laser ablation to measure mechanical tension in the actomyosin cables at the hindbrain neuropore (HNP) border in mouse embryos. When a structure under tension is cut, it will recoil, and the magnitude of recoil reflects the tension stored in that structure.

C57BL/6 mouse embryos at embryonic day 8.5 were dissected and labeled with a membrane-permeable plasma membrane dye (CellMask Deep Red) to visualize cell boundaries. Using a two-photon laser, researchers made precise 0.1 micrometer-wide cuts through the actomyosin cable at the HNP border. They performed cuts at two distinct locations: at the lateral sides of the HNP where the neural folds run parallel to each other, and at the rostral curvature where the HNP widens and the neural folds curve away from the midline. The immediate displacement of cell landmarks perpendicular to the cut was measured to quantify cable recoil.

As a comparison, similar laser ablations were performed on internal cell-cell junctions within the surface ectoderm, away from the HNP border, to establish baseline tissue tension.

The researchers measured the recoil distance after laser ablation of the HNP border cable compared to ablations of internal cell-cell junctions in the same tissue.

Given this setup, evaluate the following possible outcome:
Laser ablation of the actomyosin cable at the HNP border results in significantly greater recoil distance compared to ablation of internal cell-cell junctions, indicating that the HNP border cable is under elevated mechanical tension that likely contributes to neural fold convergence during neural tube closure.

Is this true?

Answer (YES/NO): YES